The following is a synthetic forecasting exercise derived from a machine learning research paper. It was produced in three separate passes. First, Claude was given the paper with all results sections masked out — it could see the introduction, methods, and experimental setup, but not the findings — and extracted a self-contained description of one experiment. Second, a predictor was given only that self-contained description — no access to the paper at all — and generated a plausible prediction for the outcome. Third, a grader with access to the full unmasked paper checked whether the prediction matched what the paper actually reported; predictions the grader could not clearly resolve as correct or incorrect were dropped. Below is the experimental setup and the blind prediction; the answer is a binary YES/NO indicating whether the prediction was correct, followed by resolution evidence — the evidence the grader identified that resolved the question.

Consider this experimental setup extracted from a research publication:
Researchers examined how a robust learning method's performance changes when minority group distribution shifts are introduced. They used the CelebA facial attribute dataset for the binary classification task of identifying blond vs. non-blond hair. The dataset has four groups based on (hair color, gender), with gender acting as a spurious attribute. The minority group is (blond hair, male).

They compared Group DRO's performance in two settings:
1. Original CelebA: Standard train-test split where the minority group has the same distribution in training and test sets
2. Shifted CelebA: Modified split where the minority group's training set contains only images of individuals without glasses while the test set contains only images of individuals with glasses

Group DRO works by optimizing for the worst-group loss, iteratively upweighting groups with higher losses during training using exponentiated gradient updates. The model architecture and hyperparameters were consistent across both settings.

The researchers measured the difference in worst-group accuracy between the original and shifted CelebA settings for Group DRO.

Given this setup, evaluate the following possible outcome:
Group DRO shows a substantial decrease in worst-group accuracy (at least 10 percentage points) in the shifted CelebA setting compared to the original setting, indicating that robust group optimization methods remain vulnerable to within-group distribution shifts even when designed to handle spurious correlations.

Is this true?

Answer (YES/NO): YES